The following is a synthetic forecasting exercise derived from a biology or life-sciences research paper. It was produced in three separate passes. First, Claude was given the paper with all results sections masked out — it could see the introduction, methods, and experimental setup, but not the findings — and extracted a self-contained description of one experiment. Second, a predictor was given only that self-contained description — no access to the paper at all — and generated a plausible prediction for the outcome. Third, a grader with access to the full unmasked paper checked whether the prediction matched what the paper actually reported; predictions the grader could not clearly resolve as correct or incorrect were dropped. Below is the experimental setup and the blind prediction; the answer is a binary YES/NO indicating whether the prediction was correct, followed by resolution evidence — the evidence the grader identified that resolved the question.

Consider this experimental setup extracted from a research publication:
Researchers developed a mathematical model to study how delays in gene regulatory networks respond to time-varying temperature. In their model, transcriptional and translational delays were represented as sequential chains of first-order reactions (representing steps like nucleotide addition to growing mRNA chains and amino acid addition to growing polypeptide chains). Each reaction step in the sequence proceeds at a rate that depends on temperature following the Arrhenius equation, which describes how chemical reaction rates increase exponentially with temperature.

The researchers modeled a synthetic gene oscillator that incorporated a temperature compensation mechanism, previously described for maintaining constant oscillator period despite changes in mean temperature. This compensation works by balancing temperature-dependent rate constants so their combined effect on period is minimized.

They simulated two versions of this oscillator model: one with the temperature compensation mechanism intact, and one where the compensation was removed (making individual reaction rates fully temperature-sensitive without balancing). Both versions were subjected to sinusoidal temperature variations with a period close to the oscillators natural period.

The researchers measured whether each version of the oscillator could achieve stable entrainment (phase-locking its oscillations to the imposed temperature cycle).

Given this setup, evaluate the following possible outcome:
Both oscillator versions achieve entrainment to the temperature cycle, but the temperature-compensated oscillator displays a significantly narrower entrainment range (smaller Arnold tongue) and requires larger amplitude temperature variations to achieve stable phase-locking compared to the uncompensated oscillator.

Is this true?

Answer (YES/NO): NO